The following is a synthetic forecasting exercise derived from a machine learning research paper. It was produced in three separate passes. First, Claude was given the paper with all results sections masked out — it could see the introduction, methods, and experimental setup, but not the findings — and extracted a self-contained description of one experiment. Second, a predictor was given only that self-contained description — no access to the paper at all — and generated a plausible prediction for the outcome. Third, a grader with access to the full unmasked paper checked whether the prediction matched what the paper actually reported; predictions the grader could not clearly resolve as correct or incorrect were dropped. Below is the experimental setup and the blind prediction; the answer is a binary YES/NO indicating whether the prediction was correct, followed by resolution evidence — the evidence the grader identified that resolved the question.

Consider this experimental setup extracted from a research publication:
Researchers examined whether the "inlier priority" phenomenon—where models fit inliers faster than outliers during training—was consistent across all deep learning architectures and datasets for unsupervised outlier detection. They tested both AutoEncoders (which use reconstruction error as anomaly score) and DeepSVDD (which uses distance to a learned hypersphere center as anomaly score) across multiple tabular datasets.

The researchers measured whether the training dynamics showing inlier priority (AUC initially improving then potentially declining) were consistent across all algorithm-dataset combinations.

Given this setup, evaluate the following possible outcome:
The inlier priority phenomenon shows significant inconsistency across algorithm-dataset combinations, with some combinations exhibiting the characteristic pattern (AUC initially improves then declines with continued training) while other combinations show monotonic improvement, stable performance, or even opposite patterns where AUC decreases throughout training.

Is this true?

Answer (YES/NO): YES